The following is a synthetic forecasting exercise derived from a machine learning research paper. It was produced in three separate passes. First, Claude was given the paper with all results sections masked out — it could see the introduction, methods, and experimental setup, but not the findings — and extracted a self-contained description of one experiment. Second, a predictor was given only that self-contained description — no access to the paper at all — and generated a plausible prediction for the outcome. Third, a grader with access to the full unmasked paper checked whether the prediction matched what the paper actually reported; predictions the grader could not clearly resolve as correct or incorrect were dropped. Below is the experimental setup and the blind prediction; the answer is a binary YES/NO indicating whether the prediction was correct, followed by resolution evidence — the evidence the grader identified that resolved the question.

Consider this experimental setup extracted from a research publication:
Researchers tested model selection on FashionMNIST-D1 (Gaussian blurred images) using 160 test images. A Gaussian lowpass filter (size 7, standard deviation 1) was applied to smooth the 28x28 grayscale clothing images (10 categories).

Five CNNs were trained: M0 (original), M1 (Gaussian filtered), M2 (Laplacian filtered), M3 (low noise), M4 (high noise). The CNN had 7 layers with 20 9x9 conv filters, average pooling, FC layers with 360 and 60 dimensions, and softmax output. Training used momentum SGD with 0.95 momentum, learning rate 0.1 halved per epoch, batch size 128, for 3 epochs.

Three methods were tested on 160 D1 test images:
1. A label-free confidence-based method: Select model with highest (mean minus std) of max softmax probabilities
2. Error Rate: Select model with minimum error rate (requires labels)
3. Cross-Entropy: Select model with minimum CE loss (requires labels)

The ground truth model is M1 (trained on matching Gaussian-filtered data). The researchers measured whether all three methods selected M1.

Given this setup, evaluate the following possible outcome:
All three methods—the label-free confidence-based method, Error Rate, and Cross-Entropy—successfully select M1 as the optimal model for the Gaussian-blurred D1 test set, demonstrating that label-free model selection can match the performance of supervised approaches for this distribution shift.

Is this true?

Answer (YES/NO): YES